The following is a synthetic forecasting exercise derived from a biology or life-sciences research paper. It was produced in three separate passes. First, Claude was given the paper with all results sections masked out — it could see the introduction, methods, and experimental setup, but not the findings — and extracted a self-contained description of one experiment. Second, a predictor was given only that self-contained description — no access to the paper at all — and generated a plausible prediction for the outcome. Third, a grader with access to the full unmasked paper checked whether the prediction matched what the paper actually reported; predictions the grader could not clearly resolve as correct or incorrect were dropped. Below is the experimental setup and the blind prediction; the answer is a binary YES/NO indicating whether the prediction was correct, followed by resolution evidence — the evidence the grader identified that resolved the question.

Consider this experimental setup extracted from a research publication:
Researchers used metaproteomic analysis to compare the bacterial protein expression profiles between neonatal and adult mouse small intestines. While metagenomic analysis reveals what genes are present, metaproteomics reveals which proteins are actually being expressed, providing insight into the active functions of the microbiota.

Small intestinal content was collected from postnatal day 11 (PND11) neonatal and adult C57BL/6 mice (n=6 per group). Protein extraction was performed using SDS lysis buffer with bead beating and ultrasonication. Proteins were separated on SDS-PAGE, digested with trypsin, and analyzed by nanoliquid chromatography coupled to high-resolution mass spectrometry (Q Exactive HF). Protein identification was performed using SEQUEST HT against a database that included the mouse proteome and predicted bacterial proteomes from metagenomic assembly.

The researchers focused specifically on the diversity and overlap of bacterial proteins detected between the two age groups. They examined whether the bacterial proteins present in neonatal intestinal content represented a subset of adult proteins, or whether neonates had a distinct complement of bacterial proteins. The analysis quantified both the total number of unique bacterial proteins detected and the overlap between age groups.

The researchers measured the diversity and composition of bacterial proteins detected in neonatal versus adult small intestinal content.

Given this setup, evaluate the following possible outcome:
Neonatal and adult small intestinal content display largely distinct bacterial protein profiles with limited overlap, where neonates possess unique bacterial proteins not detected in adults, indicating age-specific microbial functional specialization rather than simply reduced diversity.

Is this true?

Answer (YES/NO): NO